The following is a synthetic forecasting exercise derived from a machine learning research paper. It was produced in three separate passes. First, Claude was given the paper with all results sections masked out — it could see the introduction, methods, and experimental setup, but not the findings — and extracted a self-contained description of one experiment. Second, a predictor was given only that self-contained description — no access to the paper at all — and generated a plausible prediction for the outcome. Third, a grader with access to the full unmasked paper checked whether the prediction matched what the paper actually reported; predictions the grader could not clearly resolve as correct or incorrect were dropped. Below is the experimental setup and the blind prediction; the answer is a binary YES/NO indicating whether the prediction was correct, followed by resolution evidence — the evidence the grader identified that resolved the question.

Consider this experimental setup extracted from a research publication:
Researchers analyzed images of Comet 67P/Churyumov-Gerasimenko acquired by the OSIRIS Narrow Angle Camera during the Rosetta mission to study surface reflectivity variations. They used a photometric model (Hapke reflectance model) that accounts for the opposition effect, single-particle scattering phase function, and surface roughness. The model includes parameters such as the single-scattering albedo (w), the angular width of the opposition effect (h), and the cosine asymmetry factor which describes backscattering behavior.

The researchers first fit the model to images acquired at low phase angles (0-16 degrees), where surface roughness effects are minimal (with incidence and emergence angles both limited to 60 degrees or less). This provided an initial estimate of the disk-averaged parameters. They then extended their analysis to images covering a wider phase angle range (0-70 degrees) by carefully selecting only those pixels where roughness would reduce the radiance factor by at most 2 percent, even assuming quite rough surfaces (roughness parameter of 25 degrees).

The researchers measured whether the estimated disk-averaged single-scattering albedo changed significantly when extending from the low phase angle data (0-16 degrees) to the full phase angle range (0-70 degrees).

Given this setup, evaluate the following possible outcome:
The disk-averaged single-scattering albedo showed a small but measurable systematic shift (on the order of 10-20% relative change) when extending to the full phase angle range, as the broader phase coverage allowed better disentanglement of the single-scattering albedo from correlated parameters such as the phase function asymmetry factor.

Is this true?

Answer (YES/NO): NO